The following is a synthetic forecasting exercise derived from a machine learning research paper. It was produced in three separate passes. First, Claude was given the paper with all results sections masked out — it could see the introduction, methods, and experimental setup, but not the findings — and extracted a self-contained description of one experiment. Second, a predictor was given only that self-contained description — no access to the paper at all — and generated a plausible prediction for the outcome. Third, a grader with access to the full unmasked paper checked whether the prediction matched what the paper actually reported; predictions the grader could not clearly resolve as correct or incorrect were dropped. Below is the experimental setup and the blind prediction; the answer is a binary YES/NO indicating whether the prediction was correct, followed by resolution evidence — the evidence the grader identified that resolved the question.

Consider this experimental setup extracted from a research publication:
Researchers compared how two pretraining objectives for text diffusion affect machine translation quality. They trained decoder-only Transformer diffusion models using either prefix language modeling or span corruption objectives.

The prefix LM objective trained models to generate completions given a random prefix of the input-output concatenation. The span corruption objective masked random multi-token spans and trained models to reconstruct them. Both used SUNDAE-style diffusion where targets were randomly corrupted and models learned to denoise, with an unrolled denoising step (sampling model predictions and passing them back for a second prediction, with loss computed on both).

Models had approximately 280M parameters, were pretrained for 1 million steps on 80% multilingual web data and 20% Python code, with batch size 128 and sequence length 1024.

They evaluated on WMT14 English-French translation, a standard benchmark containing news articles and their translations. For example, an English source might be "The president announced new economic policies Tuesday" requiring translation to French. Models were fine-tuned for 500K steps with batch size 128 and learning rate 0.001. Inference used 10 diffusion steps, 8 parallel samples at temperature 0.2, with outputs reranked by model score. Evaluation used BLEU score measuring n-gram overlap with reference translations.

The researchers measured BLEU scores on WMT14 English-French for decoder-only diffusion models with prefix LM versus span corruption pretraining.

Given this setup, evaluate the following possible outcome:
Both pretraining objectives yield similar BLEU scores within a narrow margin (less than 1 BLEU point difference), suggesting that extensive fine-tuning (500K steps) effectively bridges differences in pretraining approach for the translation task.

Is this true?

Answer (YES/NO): YES